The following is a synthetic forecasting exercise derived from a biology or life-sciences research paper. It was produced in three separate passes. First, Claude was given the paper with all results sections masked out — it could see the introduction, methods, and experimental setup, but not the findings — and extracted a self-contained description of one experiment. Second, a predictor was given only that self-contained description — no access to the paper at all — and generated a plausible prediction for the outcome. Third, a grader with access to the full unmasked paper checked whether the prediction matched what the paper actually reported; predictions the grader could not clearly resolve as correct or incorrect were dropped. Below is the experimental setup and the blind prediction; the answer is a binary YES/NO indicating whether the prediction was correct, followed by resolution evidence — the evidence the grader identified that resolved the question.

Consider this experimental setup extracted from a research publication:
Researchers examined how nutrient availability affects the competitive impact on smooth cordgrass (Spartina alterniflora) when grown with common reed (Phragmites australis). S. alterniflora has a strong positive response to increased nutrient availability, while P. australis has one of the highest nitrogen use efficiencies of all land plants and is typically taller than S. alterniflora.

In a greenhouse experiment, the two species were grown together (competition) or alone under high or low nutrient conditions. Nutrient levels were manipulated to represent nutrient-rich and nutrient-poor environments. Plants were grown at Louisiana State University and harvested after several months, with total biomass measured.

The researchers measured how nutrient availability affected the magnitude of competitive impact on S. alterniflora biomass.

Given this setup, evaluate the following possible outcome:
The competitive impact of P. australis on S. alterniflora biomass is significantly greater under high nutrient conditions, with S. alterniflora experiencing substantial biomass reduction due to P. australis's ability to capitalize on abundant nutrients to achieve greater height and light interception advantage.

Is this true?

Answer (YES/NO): YES